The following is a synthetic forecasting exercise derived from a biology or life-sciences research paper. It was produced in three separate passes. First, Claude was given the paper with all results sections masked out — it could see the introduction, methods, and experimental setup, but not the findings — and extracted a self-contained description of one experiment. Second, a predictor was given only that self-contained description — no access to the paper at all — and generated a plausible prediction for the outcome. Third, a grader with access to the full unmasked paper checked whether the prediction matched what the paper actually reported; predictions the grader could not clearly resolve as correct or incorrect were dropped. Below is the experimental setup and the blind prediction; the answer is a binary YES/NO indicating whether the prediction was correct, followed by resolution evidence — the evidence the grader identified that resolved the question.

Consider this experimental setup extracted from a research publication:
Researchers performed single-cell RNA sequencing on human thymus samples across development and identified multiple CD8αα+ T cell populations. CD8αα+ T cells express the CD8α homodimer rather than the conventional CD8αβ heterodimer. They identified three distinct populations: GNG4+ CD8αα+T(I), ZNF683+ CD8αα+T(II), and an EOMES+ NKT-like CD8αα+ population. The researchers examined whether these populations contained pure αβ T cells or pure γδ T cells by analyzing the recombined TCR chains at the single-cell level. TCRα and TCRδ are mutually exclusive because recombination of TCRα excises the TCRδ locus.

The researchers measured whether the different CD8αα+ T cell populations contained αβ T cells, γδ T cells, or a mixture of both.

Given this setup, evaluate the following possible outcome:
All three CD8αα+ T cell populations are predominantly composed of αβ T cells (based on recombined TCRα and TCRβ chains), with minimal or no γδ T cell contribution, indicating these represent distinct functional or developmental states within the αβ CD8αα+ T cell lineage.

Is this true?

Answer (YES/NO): NO